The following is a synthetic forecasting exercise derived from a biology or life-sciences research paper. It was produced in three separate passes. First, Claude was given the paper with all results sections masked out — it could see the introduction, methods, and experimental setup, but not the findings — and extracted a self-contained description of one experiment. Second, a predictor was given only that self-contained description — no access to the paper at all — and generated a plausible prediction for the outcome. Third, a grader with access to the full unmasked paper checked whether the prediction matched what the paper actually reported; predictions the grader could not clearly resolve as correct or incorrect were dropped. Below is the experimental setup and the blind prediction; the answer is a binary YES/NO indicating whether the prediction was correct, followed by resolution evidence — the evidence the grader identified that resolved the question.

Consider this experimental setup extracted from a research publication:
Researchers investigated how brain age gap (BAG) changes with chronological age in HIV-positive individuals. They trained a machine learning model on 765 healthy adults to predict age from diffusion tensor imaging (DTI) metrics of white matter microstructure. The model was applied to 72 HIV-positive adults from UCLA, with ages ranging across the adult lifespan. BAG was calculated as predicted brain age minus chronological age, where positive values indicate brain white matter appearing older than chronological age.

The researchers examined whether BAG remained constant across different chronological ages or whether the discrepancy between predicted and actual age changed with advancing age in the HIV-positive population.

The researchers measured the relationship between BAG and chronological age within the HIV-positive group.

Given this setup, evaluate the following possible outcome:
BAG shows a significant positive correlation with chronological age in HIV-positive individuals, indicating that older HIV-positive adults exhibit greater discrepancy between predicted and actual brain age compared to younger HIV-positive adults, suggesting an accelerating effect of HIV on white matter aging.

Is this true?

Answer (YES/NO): NO